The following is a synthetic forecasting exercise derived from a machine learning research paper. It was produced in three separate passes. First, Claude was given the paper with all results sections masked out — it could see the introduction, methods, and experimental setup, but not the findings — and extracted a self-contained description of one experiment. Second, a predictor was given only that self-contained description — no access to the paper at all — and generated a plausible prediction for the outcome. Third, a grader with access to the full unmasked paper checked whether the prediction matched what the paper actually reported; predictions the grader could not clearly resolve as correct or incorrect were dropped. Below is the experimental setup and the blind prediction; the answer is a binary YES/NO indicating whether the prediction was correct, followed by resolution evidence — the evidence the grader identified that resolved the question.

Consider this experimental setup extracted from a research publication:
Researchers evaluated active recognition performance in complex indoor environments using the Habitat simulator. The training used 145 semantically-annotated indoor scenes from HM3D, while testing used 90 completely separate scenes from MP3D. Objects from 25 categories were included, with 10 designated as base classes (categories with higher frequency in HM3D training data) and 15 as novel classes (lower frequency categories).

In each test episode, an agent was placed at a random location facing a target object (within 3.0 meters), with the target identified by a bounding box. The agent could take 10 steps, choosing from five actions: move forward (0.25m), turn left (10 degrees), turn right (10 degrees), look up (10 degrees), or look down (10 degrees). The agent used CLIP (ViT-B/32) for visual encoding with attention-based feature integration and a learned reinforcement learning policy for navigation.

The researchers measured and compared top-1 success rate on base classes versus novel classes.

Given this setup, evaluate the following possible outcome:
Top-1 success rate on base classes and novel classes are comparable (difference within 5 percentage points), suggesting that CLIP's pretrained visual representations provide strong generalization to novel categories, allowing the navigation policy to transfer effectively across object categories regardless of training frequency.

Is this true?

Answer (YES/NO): NO